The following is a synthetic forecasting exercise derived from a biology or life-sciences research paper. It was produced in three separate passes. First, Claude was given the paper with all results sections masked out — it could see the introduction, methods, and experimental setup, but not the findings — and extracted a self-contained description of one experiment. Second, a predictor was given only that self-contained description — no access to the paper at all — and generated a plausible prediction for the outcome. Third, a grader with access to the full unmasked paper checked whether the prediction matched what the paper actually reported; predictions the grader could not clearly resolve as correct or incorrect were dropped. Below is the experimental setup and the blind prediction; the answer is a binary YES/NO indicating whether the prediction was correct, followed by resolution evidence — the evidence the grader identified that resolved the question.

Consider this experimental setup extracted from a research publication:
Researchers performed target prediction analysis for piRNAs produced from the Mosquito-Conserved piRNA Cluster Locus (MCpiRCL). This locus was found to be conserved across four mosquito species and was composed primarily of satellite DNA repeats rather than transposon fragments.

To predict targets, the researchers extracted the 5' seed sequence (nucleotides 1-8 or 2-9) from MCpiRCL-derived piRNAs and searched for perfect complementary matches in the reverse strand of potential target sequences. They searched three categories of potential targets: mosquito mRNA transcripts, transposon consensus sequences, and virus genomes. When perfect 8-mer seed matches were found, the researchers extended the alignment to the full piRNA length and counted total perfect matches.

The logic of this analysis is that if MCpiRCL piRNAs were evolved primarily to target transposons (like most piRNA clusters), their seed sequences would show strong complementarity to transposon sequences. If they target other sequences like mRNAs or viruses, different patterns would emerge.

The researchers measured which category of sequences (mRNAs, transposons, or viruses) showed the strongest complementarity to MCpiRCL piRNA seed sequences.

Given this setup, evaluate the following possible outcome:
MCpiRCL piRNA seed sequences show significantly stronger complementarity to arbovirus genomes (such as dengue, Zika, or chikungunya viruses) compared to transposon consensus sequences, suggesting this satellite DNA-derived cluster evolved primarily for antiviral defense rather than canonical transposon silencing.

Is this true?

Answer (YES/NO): NO